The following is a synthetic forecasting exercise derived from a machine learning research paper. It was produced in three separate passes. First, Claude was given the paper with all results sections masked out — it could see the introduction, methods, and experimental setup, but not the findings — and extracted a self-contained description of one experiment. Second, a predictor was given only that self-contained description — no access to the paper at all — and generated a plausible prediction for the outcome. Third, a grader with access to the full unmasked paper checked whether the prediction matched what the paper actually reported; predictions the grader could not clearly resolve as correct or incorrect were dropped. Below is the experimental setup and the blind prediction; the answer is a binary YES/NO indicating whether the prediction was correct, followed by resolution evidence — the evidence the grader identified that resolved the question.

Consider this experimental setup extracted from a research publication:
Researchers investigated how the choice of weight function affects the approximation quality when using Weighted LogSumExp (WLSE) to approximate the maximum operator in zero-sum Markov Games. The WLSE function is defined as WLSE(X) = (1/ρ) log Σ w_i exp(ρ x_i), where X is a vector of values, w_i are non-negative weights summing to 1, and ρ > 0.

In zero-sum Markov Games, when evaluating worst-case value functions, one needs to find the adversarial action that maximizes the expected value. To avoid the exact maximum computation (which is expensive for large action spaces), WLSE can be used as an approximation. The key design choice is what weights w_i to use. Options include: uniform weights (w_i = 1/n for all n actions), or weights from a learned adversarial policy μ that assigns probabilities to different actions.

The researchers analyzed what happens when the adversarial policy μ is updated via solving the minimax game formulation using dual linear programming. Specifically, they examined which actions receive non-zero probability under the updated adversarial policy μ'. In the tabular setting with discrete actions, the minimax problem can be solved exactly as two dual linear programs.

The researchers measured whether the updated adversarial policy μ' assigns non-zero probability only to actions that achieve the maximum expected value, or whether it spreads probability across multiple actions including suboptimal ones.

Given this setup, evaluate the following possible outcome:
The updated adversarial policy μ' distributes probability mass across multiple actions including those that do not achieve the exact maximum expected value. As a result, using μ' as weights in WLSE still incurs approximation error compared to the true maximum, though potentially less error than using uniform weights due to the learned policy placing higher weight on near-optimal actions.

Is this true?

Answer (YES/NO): NO